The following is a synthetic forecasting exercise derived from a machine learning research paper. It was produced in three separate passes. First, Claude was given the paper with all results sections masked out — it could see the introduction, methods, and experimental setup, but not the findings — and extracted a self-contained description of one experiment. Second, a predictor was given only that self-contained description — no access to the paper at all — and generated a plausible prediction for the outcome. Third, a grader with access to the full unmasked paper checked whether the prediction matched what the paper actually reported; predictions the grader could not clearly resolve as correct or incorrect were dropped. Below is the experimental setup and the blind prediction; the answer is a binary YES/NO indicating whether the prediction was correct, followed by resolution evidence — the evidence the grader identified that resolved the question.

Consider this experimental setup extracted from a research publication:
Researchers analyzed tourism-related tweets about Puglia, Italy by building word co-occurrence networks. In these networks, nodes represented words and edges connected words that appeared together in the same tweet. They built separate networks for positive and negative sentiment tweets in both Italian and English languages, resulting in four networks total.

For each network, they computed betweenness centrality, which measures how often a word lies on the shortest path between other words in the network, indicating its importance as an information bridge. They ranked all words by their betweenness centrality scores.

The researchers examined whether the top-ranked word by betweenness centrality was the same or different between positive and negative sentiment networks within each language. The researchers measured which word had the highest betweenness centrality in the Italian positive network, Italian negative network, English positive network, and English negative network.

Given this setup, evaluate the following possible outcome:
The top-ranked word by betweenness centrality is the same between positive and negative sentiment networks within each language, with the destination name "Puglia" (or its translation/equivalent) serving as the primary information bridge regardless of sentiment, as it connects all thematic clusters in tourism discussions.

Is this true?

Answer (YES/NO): NO